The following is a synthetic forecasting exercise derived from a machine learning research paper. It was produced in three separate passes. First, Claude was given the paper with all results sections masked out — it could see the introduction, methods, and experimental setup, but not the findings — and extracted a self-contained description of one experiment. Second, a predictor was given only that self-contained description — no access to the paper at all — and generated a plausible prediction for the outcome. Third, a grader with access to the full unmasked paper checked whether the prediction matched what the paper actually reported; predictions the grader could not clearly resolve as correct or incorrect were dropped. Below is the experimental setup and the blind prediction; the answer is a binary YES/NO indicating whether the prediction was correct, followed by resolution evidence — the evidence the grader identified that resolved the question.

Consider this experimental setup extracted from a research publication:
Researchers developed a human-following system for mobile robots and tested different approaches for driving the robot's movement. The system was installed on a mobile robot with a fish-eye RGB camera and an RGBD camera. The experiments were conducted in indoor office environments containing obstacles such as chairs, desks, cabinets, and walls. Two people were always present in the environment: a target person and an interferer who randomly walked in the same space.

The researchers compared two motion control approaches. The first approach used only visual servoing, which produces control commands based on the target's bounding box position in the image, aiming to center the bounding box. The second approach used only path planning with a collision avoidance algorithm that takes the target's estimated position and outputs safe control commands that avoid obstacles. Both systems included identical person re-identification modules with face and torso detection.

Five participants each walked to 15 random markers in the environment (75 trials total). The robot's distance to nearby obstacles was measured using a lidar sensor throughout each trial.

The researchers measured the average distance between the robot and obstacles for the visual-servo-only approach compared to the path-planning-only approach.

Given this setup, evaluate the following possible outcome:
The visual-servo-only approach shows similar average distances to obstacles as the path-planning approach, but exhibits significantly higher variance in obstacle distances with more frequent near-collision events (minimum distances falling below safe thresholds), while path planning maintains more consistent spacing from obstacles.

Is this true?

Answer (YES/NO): NO